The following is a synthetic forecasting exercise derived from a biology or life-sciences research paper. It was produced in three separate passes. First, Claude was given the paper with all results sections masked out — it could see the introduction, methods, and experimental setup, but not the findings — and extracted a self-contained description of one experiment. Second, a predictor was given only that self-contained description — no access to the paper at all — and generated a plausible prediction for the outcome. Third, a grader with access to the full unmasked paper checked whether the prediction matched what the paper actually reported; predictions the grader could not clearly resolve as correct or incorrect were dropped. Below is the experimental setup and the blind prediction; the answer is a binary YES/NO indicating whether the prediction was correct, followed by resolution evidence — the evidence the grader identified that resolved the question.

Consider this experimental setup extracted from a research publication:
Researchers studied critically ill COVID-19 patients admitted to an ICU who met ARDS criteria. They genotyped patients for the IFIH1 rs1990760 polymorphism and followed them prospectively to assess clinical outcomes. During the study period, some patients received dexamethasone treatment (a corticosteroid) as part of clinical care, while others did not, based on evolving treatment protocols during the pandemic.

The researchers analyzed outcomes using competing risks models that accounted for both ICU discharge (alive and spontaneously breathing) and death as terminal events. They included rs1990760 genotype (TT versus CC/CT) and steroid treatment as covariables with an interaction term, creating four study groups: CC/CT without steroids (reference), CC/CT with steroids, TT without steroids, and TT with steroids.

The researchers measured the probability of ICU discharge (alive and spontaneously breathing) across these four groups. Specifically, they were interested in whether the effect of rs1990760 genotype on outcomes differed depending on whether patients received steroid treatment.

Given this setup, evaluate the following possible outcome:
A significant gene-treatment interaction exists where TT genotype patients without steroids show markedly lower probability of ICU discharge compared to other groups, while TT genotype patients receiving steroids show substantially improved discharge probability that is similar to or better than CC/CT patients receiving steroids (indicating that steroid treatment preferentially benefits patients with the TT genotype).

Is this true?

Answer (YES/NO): NO